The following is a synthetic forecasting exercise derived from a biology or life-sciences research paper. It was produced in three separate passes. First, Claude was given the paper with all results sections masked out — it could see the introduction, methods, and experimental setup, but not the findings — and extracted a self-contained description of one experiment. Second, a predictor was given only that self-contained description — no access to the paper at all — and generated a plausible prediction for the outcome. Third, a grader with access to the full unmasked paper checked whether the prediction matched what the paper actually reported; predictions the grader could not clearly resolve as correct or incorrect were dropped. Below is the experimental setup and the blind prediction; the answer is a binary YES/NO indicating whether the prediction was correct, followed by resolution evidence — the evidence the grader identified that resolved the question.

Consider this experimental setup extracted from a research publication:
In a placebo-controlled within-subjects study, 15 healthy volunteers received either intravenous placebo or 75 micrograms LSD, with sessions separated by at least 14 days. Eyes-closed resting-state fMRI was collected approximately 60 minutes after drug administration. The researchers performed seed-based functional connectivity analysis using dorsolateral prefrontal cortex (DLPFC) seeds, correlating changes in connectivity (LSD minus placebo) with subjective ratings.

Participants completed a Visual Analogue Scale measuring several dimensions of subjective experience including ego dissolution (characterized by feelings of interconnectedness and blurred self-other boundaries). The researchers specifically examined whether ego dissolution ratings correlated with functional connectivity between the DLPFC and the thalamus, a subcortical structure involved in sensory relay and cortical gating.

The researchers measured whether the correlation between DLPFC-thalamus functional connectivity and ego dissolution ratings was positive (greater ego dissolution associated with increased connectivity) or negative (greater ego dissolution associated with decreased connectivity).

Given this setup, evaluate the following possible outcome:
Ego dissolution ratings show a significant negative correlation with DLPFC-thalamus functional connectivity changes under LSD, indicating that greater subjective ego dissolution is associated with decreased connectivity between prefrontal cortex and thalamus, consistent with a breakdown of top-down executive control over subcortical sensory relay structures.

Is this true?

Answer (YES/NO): NO